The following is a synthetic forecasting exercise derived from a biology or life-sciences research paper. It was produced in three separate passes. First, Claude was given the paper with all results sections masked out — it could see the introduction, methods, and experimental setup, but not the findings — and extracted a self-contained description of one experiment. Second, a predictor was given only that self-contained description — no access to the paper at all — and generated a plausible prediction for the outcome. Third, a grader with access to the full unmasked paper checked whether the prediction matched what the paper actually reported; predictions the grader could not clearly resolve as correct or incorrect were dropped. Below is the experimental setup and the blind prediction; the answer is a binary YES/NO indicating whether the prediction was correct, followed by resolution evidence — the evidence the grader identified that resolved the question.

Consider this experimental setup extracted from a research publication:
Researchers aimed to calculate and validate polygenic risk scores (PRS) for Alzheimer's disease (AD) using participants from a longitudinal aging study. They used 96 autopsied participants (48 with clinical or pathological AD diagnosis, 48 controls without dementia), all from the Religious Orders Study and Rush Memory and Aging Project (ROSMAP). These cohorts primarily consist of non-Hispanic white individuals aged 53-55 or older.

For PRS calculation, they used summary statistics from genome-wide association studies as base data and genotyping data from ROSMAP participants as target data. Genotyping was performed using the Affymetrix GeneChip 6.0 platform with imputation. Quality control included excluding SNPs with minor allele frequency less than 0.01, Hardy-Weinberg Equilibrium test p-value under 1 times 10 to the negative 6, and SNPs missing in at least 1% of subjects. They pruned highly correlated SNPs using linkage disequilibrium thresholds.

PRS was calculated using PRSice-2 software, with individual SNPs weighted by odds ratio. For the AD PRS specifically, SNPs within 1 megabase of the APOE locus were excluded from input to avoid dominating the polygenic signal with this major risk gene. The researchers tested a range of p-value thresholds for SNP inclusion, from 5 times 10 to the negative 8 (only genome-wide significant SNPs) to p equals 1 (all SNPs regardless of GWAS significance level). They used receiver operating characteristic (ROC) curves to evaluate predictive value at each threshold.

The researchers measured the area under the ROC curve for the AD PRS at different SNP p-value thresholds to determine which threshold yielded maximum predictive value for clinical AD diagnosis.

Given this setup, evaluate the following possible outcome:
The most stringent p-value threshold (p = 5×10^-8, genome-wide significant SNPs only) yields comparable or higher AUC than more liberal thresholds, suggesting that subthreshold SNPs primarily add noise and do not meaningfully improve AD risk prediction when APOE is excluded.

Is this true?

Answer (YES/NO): NO